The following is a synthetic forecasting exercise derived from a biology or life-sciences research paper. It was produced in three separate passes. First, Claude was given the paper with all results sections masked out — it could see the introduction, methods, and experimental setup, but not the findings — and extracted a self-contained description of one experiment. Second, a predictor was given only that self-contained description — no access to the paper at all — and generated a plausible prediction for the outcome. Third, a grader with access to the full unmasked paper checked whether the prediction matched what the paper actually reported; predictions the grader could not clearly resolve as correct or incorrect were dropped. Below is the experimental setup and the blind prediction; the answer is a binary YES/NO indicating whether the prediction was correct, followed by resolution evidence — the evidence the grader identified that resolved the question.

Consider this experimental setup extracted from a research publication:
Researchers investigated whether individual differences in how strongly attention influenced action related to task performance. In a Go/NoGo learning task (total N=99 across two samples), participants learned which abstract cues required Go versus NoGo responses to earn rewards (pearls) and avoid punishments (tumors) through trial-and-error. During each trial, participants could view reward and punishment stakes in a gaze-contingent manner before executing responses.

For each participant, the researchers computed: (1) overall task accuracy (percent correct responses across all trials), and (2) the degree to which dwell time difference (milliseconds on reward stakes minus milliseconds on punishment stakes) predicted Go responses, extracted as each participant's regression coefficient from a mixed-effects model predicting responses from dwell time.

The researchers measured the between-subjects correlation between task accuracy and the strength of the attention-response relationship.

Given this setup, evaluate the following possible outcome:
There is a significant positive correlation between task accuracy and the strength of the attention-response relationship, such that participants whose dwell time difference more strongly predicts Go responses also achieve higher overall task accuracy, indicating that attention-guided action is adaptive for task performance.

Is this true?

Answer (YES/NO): YES